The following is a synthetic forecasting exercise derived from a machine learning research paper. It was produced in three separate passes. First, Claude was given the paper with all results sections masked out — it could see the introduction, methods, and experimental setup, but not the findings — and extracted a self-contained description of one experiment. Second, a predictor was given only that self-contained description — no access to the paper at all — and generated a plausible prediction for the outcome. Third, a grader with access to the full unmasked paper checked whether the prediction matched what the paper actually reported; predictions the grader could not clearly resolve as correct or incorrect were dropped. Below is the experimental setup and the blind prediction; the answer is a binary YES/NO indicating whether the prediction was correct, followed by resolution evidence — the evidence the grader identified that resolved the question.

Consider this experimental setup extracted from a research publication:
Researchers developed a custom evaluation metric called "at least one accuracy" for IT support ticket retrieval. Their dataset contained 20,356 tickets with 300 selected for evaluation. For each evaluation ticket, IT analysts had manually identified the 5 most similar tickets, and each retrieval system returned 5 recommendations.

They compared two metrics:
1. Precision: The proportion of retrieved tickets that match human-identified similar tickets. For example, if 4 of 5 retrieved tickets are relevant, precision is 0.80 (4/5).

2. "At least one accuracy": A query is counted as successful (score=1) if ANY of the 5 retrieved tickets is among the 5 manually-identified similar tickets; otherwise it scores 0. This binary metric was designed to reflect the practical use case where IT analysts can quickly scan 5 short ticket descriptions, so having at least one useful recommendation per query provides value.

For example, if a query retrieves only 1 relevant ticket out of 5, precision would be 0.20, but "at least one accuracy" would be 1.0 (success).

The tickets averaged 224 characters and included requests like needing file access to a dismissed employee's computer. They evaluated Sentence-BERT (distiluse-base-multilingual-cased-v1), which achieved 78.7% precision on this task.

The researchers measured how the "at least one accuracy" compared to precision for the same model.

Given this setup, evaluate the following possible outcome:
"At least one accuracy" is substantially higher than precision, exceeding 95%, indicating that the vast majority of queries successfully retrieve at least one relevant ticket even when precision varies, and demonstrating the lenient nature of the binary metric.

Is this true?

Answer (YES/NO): NO